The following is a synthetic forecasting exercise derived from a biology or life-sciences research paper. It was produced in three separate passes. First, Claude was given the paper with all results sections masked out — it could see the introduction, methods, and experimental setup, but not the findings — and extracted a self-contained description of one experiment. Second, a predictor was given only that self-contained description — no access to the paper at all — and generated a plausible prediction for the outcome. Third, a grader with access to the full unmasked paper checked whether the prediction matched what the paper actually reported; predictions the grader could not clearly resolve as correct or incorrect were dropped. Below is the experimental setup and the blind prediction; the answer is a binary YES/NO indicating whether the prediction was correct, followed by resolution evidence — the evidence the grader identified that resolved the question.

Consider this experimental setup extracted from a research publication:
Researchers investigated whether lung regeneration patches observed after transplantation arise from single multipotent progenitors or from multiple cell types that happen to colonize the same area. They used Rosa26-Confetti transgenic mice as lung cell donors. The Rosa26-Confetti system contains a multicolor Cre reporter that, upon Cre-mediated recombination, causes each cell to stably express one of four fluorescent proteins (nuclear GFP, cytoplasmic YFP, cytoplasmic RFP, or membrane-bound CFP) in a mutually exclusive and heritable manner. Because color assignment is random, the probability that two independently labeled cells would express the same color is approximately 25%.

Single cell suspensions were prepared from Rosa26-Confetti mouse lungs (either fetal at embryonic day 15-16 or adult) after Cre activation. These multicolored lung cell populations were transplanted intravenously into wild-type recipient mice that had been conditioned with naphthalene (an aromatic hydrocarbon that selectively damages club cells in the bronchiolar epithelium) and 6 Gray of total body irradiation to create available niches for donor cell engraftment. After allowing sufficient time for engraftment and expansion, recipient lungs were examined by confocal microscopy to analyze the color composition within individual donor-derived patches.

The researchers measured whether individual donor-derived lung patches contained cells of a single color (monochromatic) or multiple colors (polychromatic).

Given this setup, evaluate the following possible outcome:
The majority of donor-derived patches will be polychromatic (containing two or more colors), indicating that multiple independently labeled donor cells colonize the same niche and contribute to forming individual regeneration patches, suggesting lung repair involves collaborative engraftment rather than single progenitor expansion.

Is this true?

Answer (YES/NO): NO